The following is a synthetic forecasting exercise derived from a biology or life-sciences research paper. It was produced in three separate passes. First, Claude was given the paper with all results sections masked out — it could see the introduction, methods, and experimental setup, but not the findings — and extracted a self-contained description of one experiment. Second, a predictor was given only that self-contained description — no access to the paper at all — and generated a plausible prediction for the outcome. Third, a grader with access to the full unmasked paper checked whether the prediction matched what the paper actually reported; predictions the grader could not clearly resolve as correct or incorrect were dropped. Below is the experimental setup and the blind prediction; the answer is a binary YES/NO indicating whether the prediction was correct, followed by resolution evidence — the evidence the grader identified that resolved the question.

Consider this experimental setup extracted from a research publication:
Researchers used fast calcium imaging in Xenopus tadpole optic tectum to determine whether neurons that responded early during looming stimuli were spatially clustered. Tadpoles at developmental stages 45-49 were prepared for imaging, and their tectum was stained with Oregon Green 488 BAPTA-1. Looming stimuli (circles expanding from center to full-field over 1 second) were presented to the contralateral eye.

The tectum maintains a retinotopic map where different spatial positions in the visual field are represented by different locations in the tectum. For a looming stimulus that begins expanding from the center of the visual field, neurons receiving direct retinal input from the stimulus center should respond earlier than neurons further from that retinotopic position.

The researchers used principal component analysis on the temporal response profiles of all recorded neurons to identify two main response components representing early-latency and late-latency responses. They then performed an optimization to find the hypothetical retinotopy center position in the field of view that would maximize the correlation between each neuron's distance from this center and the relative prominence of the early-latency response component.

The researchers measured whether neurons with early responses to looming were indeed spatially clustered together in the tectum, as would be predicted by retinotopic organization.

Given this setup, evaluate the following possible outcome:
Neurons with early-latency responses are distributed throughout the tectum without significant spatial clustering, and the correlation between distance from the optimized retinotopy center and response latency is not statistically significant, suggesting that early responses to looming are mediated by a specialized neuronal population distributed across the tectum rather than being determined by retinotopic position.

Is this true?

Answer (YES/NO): NO